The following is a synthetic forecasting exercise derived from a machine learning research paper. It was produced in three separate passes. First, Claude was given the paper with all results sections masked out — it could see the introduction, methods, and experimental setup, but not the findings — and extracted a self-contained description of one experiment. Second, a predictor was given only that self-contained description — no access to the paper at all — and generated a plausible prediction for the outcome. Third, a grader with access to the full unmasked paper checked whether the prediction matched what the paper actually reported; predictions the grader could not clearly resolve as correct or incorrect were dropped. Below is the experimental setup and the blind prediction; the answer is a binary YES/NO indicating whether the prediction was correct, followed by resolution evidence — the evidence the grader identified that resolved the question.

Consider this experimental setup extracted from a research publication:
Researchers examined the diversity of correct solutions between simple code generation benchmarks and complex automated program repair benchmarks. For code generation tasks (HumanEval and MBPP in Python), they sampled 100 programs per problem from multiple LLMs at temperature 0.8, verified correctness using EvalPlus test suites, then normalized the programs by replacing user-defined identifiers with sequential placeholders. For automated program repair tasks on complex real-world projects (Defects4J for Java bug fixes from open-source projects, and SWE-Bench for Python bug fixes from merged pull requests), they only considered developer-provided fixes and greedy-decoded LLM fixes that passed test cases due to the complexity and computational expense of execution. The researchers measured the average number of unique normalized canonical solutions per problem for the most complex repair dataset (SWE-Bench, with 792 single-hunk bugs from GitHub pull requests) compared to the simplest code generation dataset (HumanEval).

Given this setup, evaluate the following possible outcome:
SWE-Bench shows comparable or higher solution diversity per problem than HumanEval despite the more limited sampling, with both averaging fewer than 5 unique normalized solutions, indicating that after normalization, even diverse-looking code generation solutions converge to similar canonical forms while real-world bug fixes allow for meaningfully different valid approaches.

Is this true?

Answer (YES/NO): NO